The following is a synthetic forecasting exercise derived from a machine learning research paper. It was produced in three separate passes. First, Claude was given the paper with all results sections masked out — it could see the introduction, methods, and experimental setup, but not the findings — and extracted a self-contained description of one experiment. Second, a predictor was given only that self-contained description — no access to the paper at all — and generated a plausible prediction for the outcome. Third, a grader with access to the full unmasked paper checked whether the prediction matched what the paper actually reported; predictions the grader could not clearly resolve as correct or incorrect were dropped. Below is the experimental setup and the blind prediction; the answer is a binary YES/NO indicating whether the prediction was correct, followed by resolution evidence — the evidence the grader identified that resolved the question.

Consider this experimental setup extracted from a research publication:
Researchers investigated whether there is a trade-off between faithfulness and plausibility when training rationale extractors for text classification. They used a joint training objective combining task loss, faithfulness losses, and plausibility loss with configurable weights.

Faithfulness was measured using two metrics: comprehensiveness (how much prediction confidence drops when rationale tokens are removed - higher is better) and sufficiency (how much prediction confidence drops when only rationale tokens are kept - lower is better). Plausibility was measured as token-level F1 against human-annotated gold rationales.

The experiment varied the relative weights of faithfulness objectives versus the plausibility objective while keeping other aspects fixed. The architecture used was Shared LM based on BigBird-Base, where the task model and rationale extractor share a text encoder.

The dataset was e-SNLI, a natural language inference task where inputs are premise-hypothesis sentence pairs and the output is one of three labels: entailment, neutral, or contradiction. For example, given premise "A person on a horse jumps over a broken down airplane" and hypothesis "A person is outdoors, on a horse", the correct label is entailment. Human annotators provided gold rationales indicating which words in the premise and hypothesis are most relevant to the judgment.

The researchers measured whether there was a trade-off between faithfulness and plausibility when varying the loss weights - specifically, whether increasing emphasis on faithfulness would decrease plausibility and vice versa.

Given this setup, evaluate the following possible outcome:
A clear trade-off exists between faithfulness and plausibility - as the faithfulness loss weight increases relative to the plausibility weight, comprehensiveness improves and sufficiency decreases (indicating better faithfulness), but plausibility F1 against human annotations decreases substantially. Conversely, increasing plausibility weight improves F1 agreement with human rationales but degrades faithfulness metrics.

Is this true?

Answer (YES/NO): NO